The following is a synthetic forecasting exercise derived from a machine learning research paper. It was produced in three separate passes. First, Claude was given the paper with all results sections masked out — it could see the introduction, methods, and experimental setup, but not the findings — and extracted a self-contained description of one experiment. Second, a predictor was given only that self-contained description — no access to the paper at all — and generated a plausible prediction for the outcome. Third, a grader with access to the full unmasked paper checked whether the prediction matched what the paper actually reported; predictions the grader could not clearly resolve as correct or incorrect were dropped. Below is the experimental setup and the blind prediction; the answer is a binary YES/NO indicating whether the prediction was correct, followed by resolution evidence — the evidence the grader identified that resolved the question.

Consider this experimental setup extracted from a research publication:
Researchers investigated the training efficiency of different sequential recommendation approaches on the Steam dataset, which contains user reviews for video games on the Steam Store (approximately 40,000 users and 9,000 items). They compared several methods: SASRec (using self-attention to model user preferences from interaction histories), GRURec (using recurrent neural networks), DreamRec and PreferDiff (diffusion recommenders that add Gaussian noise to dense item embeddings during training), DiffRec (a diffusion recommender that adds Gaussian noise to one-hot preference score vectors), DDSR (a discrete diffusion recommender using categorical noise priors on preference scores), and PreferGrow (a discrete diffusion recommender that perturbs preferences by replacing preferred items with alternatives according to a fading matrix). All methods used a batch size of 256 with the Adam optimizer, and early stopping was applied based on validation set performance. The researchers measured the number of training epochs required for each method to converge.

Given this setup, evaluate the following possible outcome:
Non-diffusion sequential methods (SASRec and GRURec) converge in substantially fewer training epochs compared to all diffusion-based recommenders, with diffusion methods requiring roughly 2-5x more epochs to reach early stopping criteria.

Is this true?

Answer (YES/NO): NO